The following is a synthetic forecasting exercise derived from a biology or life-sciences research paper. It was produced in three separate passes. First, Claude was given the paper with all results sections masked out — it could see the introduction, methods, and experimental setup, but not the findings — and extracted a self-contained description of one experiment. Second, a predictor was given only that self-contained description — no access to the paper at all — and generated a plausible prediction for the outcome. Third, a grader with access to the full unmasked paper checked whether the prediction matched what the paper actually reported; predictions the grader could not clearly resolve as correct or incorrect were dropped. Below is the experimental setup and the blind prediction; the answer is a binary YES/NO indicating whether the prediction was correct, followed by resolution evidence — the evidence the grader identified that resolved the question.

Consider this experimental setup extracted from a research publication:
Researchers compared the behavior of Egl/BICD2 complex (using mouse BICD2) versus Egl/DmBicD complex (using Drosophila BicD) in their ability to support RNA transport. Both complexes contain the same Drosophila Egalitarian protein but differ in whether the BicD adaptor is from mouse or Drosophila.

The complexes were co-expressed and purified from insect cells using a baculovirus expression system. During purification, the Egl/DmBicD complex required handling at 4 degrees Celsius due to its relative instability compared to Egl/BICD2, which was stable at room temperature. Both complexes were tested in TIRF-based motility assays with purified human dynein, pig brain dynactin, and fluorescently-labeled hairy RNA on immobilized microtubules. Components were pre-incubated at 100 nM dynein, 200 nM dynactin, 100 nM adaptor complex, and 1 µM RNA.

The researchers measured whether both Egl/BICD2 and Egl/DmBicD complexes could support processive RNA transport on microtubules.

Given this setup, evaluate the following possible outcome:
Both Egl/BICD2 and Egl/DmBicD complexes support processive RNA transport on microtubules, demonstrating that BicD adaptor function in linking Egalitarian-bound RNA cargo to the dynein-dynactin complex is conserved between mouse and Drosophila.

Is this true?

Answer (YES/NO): YES